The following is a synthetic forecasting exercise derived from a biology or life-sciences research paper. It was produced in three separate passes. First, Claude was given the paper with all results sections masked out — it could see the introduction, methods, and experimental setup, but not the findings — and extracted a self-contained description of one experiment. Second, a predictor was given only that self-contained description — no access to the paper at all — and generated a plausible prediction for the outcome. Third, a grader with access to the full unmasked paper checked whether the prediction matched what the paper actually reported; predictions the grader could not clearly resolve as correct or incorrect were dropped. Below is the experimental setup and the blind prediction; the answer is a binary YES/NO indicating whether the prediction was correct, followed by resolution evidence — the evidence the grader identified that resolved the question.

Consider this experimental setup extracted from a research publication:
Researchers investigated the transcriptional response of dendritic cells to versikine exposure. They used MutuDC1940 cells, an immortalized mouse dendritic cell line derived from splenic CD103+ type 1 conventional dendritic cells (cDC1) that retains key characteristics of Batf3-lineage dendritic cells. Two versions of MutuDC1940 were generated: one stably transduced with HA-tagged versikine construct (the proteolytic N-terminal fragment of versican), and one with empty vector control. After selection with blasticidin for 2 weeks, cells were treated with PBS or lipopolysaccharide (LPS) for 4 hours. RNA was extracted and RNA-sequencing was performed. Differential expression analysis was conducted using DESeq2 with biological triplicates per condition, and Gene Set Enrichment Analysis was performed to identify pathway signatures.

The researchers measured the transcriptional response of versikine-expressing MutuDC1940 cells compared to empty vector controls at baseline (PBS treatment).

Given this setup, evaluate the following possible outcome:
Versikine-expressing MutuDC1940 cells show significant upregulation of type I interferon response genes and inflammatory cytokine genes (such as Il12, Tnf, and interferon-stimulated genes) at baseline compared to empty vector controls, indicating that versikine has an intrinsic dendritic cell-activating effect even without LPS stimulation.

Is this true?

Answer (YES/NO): YES